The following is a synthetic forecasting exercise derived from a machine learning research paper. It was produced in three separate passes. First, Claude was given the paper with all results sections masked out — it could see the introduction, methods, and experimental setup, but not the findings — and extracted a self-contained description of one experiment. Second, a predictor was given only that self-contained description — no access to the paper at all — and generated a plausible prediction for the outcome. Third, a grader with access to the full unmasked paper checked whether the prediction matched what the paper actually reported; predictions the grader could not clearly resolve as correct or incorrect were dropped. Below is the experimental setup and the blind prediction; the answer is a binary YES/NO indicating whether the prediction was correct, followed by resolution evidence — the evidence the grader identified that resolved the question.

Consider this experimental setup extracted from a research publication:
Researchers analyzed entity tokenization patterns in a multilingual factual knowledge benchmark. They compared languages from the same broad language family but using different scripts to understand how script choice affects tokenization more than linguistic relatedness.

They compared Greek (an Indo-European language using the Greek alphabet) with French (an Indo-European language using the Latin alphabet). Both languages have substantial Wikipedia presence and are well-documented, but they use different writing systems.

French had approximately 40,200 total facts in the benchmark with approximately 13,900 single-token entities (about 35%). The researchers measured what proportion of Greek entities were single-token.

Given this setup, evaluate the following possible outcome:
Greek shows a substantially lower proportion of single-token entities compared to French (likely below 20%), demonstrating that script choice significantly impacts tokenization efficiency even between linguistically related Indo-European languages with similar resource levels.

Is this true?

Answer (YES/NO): YES